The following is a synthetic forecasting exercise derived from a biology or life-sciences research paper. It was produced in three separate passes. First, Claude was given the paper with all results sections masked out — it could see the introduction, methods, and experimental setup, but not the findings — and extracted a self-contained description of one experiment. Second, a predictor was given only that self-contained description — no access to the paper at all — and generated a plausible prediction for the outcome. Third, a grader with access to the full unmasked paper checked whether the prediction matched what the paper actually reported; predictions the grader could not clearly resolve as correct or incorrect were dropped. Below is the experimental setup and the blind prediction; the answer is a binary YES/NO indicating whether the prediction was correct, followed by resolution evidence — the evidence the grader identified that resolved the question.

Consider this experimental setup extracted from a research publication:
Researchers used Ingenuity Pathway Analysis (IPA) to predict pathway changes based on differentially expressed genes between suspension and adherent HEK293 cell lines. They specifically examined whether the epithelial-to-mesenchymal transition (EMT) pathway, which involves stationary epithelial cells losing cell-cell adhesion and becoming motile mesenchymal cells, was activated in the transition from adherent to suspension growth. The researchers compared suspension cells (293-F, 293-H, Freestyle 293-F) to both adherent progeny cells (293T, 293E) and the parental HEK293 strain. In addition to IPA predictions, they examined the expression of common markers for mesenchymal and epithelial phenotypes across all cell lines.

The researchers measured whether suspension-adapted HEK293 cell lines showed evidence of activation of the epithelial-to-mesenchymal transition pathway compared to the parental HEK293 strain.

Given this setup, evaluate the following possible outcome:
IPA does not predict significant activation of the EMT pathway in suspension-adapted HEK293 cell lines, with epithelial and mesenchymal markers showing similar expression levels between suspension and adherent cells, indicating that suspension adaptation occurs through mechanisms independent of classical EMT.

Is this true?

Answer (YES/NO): NO